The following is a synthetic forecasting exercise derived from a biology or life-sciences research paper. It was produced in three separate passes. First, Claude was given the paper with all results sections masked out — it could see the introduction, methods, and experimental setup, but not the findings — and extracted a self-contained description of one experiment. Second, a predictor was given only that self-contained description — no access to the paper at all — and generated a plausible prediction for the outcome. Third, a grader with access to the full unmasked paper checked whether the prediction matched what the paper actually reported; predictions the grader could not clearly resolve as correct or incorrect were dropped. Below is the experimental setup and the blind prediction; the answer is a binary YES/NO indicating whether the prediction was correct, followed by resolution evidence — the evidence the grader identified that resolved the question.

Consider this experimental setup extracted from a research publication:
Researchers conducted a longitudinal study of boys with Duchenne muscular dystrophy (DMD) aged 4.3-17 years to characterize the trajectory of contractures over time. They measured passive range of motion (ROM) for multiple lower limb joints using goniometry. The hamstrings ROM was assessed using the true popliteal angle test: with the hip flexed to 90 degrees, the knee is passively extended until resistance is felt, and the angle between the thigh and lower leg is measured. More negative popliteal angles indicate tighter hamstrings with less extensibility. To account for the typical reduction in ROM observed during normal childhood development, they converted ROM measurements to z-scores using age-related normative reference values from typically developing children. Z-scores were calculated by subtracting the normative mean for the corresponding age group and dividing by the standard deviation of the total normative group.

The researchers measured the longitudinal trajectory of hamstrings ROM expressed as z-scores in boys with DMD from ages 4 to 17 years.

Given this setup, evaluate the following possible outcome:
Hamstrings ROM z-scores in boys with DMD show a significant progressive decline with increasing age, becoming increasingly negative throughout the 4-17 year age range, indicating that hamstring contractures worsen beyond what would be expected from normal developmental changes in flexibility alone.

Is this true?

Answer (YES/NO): NO